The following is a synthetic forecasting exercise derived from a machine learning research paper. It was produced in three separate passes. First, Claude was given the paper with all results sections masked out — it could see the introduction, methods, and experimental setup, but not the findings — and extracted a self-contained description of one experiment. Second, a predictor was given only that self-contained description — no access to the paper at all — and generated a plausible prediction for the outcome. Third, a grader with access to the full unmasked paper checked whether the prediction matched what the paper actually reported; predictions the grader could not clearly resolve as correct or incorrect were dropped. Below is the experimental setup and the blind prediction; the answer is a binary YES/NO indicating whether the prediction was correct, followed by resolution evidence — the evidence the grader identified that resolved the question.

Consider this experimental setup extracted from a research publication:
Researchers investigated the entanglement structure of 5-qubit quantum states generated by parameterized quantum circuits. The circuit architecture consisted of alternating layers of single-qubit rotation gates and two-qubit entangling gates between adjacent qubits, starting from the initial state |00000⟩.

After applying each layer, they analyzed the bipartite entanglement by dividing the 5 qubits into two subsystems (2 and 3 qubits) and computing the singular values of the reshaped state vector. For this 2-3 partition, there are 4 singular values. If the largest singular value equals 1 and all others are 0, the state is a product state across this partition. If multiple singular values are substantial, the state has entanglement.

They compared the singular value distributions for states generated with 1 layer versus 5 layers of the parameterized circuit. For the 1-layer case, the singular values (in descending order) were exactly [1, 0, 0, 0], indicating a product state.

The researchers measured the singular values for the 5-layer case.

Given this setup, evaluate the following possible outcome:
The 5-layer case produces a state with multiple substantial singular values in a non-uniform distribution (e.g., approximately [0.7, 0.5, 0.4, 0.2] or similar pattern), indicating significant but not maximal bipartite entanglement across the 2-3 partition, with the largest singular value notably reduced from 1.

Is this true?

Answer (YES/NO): NO